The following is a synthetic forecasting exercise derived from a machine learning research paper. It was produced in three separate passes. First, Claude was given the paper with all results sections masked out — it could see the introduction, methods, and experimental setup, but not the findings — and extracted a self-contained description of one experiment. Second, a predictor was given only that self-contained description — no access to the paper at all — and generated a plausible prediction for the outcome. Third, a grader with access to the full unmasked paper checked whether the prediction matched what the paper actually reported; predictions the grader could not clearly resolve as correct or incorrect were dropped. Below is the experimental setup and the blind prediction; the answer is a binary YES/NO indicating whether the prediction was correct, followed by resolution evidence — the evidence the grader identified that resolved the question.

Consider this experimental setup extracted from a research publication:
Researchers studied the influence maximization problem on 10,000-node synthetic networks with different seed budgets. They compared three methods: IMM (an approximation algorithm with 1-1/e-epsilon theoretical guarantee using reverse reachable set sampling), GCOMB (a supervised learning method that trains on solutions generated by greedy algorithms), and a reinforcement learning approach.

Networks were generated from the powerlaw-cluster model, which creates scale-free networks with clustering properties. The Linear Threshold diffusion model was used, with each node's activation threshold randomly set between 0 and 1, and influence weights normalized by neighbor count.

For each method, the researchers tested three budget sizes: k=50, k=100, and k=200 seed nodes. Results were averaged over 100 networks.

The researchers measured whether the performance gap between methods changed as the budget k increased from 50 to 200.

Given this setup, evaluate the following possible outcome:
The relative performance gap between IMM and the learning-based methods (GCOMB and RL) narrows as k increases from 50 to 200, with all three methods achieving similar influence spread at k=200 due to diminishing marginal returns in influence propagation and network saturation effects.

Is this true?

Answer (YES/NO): NO